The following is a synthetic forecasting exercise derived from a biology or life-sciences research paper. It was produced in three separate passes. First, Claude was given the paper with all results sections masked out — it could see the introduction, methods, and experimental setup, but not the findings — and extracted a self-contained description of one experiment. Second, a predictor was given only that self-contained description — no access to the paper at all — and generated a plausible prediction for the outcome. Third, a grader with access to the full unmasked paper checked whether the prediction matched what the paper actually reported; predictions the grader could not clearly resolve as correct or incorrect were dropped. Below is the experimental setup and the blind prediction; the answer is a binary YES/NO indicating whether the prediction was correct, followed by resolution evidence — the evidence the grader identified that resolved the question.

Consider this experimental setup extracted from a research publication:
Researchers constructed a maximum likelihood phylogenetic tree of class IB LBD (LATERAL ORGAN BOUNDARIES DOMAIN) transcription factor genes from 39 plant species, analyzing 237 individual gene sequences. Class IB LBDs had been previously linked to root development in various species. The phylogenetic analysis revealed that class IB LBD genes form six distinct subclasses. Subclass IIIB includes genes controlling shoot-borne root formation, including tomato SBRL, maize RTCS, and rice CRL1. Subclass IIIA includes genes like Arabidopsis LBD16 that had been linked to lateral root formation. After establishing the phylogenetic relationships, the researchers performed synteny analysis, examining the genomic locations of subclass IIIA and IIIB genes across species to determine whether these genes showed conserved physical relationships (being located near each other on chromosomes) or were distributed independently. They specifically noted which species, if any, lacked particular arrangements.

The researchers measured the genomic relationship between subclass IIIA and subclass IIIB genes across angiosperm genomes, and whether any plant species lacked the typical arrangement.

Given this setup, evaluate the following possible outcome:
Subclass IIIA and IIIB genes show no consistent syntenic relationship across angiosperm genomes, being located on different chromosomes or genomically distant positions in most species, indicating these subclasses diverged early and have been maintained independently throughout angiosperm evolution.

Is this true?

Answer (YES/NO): NO